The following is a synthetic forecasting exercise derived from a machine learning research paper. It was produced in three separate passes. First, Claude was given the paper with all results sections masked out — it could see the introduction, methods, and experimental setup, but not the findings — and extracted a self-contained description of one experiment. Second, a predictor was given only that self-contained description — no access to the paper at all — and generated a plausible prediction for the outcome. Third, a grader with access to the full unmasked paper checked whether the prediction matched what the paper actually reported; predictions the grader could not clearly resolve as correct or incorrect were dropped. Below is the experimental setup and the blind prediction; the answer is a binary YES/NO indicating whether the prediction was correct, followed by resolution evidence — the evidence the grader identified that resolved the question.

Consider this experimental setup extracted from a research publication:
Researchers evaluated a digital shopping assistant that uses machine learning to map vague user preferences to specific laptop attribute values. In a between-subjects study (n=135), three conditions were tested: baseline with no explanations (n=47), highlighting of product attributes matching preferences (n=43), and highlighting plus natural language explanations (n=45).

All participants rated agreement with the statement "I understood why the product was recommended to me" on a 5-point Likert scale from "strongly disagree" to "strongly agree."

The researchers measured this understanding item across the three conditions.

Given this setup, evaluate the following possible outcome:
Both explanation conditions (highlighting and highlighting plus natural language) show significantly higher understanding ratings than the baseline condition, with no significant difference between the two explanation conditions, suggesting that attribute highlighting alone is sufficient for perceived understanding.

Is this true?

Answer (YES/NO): NO